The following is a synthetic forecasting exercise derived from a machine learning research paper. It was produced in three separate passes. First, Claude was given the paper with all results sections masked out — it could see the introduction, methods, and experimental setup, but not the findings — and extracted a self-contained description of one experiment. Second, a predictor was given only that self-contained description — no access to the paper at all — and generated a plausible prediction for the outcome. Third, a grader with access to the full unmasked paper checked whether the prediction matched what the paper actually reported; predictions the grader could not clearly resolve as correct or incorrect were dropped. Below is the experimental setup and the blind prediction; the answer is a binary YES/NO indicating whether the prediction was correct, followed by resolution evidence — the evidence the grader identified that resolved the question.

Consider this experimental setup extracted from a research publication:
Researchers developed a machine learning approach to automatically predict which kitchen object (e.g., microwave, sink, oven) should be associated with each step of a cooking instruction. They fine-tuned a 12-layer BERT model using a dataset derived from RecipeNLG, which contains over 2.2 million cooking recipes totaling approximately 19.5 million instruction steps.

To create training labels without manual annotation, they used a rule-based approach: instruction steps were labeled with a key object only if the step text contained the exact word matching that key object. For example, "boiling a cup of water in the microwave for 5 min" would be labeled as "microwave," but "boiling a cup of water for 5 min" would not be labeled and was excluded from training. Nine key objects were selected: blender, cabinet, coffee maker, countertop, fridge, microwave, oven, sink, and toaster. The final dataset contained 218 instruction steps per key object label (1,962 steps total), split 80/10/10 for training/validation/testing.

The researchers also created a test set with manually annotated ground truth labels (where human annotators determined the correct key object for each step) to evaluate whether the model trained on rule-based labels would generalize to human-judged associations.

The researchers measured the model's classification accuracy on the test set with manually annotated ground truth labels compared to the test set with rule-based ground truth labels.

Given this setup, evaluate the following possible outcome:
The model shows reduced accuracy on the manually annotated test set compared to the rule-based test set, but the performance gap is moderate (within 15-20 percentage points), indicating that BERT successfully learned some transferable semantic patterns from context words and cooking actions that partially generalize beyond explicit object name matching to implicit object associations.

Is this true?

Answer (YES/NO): NO